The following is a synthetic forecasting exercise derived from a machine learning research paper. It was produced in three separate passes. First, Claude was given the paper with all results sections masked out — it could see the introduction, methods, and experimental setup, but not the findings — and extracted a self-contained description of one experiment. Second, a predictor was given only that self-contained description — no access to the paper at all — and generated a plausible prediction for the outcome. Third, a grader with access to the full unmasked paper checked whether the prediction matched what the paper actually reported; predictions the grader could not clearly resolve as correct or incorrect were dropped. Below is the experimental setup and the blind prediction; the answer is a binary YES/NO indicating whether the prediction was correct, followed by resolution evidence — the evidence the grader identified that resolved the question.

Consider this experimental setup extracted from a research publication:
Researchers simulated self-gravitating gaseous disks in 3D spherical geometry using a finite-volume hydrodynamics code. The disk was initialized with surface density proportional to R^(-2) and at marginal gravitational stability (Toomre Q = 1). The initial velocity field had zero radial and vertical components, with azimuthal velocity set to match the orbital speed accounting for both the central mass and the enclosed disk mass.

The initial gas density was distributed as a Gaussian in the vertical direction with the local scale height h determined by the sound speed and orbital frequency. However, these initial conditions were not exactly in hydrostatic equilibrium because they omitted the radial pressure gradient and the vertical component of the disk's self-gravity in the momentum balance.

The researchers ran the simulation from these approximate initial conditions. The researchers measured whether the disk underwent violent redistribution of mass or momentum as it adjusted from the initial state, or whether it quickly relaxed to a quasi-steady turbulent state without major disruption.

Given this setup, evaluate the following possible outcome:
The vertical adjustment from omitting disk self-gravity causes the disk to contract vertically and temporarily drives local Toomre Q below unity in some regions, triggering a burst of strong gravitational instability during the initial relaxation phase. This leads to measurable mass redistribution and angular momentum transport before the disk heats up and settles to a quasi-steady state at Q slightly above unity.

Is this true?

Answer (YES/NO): NO